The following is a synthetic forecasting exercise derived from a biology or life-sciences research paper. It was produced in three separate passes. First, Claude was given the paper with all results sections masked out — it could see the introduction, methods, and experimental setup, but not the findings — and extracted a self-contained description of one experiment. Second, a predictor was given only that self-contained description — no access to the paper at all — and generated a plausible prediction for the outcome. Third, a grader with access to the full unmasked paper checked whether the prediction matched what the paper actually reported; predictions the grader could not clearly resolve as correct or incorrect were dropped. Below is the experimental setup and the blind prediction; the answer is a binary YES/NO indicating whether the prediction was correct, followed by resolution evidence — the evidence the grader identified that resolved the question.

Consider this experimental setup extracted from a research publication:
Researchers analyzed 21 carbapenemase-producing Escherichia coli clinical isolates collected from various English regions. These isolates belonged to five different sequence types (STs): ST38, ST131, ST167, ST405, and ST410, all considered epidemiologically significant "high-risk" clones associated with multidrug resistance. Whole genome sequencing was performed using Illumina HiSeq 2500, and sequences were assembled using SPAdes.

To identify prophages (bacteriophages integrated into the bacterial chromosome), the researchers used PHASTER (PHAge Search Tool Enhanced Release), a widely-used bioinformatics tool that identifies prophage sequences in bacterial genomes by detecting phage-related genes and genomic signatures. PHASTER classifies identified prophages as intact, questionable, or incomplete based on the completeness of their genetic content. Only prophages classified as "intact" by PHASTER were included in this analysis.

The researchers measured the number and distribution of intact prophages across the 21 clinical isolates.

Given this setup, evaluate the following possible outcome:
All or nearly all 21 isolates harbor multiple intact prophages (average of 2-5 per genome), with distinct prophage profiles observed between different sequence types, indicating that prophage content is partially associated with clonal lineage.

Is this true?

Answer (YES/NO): NO